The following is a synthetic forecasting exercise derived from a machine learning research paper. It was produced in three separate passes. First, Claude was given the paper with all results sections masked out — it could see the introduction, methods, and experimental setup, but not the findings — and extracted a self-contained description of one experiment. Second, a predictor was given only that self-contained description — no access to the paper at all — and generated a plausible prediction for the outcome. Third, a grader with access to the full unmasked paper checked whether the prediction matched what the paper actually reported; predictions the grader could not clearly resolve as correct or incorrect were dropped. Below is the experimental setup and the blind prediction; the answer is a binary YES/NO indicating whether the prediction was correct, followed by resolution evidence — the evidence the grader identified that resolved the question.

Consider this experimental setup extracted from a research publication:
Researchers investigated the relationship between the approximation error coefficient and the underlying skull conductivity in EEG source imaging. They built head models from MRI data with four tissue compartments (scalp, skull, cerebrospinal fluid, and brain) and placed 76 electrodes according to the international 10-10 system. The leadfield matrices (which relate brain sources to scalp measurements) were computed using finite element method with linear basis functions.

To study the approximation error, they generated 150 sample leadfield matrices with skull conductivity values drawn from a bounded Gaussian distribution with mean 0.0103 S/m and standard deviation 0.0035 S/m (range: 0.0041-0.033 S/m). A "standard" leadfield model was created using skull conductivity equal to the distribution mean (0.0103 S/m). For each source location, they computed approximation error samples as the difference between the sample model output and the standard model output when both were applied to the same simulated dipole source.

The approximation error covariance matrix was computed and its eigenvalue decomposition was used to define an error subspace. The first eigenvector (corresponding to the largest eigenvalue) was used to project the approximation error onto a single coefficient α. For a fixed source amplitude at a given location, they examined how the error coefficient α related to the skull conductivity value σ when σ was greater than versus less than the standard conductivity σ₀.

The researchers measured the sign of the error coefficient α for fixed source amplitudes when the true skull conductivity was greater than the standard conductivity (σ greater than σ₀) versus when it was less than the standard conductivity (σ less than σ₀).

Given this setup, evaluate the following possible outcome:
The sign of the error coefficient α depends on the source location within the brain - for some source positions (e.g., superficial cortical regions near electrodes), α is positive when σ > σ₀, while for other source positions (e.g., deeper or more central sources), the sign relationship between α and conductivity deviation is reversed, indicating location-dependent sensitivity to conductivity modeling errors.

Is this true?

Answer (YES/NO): NO